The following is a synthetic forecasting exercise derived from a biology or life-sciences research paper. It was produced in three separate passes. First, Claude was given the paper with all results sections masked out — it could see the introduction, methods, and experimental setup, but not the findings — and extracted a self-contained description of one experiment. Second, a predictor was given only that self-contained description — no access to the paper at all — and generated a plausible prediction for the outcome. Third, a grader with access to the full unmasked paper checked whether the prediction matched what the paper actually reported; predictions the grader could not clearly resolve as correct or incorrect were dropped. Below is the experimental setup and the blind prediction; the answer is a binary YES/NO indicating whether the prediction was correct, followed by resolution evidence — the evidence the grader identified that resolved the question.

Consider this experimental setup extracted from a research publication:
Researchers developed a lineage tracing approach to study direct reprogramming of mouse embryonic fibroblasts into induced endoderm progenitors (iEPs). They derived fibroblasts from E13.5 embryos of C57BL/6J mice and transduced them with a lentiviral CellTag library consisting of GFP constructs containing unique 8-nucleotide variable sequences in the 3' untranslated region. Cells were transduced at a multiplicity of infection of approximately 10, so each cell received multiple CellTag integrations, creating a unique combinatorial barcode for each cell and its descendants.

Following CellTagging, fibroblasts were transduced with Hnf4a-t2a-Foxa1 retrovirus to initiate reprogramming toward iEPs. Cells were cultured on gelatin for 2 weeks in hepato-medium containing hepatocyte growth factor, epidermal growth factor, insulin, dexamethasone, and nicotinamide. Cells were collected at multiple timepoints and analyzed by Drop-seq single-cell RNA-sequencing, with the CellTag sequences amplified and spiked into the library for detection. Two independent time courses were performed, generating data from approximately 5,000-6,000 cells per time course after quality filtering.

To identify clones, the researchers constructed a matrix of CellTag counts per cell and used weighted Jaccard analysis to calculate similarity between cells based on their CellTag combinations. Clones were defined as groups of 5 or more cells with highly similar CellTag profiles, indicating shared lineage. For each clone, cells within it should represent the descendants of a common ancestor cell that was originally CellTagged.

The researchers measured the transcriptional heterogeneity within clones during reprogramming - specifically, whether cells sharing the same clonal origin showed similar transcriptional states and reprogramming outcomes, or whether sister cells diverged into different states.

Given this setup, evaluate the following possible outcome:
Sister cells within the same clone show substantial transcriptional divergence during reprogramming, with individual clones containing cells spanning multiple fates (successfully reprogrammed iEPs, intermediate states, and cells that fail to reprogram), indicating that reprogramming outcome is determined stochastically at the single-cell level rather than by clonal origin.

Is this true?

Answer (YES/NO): YES